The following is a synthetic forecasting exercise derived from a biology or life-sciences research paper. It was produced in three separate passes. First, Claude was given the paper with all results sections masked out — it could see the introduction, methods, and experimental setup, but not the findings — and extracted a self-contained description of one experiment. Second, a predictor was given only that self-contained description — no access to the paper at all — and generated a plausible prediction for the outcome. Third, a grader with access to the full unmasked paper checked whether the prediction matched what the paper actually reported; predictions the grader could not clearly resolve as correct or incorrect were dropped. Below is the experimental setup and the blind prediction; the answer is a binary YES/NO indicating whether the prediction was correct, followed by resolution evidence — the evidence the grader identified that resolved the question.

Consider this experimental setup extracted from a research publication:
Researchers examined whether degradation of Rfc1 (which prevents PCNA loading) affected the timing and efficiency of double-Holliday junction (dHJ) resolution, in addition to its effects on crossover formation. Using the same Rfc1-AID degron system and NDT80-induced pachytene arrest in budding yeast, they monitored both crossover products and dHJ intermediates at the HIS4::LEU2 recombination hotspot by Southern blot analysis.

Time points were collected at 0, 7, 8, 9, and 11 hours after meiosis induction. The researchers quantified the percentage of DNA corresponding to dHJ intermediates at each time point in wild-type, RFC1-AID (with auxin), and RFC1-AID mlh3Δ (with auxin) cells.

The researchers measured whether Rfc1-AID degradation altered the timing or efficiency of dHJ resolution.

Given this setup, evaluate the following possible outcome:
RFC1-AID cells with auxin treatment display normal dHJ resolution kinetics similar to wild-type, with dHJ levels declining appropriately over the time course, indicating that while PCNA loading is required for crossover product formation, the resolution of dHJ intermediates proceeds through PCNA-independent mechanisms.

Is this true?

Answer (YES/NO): YES